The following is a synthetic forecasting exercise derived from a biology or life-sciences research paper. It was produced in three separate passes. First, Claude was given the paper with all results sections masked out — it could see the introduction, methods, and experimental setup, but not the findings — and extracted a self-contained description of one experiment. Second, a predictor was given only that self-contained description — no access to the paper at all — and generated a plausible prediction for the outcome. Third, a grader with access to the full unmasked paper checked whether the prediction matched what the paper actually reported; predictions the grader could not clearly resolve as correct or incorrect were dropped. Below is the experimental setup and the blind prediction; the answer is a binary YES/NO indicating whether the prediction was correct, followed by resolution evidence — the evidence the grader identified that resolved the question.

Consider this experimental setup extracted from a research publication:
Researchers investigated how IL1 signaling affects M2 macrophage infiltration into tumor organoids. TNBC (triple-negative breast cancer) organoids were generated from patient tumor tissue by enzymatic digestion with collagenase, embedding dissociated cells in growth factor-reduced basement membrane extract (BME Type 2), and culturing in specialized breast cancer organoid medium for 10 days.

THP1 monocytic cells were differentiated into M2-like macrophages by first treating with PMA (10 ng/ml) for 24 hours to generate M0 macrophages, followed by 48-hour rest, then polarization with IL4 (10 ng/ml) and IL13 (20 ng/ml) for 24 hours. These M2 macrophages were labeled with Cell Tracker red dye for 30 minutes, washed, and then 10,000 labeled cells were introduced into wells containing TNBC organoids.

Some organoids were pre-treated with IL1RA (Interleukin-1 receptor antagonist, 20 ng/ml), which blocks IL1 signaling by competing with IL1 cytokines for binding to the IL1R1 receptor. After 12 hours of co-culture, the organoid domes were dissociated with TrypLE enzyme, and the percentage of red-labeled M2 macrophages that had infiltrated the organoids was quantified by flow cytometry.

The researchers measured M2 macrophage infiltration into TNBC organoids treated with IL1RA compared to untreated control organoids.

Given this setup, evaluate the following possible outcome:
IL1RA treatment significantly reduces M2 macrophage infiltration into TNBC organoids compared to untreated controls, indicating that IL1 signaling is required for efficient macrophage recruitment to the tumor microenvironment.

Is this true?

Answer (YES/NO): YES